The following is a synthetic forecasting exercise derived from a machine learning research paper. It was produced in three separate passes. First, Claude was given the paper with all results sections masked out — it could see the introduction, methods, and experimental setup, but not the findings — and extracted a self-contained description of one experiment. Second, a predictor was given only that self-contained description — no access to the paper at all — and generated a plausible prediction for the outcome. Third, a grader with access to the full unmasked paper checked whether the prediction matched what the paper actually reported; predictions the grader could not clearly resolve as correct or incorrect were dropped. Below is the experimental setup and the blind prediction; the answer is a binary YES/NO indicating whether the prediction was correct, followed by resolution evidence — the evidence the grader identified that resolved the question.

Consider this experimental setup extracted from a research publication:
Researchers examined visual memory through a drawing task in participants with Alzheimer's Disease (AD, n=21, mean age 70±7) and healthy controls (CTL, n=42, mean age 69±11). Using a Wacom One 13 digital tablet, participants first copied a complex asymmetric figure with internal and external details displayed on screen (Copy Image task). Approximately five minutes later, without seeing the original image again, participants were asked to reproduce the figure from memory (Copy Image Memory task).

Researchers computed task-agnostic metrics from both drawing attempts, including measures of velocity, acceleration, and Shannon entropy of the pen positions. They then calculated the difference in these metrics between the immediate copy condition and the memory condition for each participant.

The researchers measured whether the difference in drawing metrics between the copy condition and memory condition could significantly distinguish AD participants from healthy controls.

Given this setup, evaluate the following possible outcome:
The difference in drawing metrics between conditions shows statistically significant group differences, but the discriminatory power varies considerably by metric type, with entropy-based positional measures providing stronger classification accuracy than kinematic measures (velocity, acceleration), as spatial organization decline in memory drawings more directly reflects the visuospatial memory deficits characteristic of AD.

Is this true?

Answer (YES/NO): NO